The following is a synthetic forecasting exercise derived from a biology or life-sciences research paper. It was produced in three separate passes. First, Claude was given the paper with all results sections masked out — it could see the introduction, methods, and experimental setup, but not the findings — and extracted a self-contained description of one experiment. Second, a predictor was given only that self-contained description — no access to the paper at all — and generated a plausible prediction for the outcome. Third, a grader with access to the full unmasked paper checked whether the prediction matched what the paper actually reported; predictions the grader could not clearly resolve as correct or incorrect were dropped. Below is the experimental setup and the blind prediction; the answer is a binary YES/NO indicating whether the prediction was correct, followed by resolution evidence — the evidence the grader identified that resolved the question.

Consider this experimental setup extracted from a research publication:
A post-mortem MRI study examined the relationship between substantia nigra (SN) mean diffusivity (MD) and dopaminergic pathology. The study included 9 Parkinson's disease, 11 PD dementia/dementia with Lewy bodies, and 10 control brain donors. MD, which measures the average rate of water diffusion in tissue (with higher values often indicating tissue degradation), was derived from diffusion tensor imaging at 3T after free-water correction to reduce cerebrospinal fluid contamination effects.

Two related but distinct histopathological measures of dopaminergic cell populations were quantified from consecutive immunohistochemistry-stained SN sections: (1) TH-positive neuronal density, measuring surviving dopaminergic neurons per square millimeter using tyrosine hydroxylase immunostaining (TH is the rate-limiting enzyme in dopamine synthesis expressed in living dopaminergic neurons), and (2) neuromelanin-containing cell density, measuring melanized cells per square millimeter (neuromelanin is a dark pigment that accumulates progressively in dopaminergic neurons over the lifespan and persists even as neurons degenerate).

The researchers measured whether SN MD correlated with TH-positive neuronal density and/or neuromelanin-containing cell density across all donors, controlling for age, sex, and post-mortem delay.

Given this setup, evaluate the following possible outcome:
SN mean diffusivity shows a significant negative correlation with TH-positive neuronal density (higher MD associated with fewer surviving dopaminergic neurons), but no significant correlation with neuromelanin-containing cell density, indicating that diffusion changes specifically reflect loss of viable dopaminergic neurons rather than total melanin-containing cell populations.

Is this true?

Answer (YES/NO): NO